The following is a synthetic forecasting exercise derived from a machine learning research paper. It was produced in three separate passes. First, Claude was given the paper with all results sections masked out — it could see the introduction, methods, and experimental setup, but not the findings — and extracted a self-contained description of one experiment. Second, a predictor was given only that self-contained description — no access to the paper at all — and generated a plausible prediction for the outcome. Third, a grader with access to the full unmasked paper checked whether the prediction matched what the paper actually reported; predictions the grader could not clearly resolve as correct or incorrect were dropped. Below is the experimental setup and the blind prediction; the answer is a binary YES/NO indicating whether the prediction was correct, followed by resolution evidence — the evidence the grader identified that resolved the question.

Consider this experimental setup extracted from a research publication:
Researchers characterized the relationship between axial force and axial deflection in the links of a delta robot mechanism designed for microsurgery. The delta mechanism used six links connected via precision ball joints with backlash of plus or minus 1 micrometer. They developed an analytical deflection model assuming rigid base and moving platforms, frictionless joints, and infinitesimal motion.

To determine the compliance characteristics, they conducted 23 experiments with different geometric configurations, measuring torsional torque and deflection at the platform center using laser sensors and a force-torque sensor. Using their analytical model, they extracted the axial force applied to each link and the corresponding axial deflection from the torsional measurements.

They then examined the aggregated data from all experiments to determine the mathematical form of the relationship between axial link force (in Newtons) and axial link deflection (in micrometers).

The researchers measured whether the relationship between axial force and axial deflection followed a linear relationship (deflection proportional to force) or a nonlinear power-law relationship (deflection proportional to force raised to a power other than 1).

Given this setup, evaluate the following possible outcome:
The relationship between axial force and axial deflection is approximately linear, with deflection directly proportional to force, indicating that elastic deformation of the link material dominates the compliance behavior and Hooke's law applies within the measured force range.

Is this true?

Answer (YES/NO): NO